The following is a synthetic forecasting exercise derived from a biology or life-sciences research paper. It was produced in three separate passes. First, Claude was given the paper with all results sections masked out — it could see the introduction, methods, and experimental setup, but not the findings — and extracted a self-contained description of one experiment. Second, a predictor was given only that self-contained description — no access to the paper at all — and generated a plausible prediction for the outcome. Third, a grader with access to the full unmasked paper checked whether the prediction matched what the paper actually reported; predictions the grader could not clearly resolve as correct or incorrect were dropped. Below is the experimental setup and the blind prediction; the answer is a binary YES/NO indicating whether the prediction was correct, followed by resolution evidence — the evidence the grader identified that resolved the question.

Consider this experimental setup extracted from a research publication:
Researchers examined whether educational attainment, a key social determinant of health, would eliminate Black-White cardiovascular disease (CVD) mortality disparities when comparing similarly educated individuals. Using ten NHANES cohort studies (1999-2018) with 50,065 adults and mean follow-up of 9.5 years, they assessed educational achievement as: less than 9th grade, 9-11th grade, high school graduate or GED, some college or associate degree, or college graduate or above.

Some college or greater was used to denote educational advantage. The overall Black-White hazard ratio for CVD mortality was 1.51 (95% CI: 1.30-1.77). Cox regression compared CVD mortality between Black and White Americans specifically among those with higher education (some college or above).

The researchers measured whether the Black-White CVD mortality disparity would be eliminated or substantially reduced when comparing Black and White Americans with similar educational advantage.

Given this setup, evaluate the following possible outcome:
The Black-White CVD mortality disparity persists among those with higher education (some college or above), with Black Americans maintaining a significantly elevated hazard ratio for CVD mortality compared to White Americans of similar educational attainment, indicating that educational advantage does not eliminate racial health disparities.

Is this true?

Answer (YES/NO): NO